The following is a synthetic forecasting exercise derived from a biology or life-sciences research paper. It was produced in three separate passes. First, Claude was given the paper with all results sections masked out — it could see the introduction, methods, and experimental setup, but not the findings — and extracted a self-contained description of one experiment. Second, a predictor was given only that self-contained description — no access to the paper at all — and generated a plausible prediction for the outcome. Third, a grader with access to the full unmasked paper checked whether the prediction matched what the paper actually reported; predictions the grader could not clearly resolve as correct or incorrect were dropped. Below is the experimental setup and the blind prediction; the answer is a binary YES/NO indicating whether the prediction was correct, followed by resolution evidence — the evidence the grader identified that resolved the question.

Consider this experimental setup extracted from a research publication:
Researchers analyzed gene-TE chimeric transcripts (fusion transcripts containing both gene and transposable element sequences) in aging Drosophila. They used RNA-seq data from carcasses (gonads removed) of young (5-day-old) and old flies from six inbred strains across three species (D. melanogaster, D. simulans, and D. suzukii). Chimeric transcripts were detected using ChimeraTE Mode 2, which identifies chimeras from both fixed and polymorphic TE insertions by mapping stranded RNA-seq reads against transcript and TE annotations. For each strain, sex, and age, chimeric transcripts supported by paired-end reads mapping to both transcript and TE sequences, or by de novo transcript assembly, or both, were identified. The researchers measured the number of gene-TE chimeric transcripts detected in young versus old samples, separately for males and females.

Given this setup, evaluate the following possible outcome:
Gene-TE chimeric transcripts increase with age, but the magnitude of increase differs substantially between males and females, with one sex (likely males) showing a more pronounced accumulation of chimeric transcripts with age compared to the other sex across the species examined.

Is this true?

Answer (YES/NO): NO